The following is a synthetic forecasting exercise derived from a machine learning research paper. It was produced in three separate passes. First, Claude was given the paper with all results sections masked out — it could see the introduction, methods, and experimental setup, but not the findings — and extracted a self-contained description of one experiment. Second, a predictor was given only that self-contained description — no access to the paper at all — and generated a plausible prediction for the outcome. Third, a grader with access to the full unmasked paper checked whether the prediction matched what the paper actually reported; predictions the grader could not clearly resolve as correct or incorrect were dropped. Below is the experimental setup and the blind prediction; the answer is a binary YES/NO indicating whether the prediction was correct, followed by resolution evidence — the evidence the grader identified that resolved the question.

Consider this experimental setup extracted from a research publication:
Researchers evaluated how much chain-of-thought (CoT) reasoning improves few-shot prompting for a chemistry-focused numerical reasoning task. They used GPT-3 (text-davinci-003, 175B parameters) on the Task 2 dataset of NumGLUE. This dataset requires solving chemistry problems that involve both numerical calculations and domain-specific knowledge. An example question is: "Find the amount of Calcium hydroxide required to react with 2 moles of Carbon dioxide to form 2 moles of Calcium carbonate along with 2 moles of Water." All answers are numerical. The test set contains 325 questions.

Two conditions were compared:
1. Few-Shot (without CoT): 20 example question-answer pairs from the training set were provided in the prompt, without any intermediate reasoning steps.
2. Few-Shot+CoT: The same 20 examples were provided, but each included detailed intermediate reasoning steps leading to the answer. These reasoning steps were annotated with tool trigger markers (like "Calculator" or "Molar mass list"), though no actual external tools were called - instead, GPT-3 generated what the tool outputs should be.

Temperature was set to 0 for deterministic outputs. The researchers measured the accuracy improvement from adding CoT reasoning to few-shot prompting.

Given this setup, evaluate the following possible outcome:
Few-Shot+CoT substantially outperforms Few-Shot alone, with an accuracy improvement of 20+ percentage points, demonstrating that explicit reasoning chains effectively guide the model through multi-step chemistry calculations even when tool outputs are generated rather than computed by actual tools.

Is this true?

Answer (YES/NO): NO